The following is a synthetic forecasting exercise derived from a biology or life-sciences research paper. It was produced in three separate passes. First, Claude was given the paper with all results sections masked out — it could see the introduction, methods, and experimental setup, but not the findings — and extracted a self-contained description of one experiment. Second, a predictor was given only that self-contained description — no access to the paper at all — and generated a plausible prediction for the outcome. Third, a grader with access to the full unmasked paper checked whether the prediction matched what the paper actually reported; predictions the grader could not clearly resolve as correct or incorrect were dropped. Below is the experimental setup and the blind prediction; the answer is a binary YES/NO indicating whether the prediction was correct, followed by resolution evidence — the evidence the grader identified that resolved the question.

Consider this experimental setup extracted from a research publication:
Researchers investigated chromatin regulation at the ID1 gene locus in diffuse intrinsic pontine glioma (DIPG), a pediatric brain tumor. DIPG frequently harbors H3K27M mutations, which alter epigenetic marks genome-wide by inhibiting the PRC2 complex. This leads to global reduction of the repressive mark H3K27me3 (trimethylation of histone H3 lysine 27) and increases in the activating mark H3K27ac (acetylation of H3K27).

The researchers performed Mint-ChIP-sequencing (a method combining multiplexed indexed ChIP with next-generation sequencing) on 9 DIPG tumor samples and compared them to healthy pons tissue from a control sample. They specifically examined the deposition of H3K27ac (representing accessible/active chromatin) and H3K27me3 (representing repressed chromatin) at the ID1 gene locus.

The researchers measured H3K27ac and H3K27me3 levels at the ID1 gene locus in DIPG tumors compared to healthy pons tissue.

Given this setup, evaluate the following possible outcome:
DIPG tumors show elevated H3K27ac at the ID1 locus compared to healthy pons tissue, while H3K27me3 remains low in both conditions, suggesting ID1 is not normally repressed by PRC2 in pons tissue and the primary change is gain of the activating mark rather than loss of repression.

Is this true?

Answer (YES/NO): YES